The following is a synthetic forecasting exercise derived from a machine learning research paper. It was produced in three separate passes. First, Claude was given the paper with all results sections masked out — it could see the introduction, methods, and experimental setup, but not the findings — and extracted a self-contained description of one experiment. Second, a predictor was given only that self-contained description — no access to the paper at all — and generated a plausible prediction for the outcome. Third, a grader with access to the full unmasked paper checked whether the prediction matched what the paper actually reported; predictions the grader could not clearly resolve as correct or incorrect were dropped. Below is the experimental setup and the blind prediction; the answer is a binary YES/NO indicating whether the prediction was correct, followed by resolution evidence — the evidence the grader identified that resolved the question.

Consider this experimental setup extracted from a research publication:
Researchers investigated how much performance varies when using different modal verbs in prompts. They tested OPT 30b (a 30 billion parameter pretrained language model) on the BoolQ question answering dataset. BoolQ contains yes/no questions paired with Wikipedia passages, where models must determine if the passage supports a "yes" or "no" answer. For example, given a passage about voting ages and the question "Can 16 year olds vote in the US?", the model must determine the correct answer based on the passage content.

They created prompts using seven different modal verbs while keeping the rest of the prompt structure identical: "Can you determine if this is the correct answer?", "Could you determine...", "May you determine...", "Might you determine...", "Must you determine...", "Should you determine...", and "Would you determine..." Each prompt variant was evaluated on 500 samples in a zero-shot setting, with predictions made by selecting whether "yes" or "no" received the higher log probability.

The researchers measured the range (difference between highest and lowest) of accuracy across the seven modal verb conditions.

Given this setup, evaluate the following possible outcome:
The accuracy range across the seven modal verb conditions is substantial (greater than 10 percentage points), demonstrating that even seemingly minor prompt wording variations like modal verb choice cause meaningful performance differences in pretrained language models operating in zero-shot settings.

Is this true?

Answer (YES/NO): NO